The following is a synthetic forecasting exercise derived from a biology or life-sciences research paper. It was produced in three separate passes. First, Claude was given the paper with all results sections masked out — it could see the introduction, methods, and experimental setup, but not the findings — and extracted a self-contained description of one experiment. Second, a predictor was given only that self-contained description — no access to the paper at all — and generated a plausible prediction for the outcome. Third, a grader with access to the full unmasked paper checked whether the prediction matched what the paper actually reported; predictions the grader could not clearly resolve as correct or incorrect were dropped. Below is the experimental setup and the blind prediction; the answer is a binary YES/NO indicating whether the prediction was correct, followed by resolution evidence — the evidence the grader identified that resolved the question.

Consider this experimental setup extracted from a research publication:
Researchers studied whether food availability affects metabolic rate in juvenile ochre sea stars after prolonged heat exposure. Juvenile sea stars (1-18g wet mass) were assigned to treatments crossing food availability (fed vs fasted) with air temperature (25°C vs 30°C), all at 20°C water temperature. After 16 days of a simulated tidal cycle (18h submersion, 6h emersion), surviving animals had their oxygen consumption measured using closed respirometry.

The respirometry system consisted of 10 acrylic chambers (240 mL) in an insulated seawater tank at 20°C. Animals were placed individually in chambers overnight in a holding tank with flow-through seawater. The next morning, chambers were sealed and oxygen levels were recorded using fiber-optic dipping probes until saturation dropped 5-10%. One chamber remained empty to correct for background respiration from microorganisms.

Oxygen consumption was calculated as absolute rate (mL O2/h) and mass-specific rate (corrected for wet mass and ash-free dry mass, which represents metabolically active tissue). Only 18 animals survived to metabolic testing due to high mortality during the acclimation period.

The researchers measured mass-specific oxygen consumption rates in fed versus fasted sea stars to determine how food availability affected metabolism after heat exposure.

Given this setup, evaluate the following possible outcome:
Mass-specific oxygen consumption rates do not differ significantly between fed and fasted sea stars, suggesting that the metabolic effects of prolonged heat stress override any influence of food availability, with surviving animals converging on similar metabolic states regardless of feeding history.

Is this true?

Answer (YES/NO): NO